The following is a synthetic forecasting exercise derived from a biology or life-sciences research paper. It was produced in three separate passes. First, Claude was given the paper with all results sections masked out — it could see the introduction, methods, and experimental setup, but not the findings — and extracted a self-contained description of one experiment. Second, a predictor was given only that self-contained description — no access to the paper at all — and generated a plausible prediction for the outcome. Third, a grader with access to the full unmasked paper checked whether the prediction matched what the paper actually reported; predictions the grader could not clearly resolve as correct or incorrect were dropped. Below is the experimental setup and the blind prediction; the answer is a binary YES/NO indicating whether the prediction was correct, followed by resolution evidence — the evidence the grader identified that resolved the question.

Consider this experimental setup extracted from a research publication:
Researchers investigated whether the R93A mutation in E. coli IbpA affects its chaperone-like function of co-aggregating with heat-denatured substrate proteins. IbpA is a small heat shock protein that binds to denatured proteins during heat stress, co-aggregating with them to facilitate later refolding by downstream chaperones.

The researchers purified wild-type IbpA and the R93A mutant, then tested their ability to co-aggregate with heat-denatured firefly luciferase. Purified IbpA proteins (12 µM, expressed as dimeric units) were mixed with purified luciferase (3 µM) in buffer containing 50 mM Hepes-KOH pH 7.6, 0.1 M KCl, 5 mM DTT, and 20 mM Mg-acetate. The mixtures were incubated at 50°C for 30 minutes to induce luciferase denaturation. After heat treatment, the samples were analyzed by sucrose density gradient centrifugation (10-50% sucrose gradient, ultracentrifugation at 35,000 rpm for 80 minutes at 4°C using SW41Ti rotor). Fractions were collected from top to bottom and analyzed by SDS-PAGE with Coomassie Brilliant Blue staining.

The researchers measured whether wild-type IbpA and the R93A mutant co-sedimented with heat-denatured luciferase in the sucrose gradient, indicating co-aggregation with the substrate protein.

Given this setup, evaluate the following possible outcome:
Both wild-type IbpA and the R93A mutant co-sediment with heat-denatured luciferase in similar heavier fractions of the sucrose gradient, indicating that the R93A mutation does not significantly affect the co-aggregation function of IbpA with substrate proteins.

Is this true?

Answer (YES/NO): NO